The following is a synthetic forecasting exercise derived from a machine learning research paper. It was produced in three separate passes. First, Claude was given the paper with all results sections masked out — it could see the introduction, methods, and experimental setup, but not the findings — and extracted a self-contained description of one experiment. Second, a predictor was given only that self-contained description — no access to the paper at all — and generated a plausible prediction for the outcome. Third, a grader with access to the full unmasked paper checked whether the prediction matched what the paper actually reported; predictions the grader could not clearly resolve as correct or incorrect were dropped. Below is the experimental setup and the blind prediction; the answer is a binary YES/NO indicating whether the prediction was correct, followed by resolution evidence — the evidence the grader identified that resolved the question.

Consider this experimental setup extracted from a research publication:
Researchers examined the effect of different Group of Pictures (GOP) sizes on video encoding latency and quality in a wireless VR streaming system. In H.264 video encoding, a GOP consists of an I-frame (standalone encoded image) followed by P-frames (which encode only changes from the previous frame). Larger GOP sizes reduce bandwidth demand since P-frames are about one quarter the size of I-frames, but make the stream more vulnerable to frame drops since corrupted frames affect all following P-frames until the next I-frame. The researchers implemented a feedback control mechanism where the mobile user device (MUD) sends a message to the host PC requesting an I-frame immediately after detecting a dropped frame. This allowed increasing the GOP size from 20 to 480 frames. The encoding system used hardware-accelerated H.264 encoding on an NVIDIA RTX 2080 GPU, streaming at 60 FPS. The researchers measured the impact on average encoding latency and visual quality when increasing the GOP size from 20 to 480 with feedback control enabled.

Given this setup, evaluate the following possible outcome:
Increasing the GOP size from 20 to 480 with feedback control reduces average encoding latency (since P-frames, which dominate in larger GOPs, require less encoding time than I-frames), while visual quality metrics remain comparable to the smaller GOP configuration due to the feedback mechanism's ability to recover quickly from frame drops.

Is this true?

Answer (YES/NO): NO